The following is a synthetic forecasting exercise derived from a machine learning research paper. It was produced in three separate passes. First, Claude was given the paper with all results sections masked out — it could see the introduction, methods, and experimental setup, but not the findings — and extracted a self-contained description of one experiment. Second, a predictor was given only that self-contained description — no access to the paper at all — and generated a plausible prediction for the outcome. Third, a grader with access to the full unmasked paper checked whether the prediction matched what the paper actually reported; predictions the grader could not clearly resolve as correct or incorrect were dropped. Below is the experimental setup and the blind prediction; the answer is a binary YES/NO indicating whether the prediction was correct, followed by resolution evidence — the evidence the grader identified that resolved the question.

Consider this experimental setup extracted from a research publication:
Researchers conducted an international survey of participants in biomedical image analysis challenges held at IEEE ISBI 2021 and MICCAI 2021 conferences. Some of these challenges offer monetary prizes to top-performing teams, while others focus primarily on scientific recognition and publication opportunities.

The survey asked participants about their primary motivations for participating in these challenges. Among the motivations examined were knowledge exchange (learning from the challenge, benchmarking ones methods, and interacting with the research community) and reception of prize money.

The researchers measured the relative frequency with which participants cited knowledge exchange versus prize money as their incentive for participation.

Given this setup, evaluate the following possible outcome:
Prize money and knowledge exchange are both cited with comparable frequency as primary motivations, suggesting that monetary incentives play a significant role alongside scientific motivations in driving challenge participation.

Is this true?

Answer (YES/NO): NO